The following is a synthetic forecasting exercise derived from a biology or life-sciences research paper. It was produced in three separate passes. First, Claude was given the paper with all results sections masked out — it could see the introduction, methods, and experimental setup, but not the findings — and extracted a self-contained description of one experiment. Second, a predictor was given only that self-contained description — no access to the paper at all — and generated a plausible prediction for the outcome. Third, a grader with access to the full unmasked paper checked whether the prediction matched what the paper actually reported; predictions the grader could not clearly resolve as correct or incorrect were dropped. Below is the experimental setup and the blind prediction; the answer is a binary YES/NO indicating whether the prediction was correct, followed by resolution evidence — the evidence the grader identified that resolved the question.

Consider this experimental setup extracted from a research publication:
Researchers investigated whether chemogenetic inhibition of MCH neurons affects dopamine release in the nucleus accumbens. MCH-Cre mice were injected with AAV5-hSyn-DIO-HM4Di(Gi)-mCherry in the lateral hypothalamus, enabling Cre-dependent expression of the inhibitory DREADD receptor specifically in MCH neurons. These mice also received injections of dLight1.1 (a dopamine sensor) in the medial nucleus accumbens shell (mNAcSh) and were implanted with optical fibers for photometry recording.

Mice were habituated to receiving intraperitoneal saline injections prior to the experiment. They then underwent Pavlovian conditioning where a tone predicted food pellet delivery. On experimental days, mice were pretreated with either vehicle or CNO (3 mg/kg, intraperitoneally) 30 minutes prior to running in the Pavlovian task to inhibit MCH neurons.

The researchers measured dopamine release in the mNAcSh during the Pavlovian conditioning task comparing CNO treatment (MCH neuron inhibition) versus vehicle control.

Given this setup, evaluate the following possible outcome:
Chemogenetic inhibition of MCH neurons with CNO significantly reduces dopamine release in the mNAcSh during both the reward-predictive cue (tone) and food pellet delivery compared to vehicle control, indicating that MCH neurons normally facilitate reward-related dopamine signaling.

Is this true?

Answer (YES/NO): NO